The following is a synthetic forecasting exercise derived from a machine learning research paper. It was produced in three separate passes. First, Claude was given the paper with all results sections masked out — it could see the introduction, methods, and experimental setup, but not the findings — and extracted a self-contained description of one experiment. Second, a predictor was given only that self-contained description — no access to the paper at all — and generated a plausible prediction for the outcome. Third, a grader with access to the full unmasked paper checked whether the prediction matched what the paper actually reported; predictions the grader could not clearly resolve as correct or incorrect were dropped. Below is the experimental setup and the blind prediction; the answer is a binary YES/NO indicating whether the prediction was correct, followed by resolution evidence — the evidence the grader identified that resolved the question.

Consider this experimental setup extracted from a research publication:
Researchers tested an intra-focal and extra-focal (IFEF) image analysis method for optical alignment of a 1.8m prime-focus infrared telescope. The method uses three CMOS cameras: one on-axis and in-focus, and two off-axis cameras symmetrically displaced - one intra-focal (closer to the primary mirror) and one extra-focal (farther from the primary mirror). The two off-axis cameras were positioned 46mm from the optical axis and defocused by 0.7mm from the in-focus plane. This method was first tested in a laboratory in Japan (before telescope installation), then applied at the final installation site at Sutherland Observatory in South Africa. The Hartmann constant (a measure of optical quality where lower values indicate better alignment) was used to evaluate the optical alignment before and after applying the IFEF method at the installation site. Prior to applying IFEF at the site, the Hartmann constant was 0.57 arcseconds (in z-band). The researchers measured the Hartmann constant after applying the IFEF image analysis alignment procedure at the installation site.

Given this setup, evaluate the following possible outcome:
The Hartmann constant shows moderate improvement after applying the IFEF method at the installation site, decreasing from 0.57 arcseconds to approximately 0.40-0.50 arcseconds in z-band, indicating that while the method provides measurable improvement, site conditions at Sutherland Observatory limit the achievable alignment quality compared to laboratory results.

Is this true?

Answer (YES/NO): NO